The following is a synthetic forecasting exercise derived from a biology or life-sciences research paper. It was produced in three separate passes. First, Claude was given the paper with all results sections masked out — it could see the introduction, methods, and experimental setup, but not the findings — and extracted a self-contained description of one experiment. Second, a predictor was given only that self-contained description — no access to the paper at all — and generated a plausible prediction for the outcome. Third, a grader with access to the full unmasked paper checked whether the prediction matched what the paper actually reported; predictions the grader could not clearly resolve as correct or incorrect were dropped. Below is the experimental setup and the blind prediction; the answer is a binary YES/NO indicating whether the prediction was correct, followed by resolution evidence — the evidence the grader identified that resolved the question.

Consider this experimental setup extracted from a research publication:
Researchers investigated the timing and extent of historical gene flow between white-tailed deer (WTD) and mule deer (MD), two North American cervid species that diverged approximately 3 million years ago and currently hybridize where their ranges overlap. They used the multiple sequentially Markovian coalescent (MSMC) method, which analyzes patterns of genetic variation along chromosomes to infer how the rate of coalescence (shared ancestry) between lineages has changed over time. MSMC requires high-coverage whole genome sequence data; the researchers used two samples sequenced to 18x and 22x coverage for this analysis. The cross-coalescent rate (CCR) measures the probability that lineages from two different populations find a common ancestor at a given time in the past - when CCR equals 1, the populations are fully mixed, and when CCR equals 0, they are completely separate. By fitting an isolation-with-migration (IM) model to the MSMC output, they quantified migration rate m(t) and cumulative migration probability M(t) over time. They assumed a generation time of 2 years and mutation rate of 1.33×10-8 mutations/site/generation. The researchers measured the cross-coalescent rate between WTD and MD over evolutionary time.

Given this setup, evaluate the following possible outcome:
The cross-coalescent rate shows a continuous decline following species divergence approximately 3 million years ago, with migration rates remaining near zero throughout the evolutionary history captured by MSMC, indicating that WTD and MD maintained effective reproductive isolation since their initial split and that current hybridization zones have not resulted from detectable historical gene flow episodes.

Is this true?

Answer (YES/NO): NO